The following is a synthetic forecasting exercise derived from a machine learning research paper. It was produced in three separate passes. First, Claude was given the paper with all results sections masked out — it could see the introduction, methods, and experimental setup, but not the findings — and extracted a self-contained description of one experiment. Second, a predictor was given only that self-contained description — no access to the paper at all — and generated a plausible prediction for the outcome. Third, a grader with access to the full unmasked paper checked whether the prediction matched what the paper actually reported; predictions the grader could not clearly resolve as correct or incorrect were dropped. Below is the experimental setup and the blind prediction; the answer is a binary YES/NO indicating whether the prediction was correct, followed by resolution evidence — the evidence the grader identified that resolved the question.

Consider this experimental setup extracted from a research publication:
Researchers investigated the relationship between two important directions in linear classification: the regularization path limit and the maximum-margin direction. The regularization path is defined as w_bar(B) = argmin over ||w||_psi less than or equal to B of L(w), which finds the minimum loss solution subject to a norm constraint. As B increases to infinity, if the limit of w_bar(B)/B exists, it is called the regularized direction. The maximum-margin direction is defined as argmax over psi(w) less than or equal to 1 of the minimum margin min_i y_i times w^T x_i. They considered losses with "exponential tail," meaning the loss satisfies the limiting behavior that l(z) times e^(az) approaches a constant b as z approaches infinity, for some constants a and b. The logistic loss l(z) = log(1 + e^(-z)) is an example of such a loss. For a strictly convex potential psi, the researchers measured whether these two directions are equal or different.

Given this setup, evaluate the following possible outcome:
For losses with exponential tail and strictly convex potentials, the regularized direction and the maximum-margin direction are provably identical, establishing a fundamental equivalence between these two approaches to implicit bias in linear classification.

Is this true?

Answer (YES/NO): YES